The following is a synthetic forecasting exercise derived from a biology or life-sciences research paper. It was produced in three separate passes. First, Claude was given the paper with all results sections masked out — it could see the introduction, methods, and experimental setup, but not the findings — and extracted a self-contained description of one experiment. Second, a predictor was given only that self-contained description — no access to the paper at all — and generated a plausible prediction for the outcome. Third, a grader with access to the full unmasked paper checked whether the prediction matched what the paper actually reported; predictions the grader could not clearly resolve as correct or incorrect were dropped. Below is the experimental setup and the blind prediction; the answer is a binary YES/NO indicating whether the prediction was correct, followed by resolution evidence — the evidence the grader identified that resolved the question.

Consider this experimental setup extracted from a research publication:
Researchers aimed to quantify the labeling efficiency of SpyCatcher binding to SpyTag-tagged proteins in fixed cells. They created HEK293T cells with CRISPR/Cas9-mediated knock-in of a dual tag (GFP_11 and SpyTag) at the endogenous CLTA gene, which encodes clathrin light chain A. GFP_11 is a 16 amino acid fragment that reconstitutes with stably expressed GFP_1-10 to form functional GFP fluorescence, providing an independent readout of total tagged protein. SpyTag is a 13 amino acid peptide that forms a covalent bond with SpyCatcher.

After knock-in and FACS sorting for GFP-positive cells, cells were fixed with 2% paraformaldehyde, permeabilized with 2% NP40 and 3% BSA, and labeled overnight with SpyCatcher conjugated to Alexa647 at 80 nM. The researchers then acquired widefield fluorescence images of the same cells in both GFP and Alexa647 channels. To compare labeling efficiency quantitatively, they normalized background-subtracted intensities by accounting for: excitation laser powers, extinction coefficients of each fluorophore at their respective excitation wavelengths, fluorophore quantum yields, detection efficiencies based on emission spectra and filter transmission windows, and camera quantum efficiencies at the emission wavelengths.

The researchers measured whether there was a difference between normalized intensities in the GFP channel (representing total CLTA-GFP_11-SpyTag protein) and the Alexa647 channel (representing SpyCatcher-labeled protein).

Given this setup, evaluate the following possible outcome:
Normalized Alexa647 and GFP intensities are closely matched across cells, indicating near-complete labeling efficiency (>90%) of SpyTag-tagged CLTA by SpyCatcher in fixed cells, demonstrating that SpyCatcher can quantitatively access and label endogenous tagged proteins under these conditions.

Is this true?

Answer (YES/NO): YES